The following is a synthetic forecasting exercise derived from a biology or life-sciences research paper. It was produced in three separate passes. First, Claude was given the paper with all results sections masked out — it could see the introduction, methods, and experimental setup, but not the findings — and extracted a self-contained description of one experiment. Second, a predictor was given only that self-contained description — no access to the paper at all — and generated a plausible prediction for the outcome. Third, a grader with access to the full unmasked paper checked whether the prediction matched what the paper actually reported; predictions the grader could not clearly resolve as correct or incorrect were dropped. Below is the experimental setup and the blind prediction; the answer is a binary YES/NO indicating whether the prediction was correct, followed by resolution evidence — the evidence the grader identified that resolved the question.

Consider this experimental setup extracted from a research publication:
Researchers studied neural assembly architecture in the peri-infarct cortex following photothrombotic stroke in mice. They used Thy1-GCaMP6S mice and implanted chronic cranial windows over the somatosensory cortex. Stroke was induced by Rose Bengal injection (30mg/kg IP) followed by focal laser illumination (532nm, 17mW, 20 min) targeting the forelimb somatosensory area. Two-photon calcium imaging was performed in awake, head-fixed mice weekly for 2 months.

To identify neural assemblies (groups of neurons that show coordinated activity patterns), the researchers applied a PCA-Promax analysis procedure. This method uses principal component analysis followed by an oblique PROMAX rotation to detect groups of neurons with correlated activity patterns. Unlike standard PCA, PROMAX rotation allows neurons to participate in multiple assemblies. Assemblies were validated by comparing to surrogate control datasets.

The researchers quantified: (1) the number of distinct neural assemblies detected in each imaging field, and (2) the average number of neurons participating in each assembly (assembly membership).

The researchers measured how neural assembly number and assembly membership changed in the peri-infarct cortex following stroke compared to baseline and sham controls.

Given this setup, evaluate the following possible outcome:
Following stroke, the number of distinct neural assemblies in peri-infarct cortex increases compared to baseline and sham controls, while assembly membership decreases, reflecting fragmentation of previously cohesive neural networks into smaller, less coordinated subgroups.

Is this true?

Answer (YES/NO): NO